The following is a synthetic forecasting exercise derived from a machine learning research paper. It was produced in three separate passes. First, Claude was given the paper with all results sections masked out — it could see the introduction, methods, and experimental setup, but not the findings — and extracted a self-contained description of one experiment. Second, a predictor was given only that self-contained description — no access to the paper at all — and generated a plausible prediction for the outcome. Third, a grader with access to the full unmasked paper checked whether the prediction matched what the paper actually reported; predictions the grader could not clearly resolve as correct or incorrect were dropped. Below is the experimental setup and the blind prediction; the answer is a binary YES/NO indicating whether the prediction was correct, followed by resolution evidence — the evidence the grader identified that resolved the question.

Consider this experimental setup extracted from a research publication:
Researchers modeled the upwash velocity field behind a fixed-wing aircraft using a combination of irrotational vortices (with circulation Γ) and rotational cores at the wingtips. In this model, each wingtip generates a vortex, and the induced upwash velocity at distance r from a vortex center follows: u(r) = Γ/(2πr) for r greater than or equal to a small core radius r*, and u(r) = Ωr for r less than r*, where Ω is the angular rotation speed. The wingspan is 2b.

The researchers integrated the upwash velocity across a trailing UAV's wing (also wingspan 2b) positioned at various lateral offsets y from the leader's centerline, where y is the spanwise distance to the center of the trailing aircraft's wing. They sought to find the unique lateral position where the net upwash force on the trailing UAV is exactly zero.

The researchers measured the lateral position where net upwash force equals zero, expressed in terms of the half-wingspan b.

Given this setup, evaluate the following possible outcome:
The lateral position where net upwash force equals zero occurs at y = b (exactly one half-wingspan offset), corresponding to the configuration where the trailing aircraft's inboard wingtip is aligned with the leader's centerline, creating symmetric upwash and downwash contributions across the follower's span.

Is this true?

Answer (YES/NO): NO